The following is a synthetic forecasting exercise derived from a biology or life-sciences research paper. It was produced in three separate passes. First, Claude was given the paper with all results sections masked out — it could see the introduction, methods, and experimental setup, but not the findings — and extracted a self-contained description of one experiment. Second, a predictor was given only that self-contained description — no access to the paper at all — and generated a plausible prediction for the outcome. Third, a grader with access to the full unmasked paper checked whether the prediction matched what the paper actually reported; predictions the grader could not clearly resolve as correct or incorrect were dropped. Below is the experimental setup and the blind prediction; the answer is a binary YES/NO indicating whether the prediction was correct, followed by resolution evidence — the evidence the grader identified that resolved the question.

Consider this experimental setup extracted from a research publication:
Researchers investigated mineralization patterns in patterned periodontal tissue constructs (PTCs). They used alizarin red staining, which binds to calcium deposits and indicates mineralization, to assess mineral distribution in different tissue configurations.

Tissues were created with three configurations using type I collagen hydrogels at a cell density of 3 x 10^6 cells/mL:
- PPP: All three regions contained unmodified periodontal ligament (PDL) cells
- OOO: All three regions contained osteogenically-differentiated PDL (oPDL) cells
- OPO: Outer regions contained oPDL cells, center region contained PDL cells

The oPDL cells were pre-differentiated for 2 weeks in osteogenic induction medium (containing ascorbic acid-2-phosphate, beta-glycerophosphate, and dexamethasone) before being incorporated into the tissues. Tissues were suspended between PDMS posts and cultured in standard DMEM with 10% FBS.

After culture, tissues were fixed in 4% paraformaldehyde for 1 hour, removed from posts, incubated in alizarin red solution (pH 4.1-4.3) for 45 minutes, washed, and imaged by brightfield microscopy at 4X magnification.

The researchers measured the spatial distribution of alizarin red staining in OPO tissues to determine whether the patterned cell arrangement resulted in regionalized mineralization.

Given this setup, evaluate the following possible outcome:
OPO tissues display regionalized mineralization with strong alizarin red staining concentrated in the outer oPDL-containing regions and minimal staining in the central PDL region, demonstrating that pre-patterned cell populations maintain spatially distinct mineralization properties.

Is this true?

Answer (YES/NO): YES